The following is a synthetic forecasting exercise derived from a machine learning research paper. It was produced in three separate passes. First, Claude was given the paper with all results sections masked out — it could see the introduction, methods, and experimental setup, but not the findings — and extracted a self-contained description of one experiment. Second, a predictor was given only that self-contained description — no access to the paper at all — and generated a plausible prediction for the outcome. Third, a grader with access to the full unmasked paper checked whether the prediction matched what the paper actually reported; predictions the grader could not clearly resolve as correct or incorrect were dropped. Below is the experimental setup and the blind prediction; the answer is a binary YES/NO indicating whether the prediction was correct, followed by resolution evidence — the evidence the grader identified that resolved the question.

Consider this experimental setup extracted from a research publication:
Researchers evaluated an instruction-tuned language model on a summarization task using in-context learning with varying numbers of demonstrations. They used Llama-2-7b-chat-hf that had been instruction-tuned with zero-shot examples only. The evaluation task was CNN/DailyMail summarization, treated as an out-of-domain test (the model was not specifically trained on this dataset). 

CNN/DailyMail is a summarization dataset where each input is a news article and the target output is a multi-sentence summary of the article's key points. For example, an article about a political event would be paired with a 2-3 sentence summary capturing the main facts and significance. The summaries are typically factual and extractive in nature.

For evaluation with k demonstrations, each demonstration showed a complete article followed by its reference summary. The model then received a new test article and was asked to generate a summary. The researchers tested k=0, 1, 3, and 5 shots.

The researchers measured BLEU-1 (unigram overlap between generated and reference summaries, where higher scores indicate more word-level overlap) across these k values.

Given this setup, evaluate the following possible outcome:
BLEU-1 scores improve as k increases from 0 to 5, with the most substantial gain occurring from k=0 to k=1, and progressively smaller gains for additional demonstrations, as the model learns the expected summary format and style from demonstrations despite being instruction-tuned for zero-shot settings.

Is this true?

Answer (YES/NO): NO